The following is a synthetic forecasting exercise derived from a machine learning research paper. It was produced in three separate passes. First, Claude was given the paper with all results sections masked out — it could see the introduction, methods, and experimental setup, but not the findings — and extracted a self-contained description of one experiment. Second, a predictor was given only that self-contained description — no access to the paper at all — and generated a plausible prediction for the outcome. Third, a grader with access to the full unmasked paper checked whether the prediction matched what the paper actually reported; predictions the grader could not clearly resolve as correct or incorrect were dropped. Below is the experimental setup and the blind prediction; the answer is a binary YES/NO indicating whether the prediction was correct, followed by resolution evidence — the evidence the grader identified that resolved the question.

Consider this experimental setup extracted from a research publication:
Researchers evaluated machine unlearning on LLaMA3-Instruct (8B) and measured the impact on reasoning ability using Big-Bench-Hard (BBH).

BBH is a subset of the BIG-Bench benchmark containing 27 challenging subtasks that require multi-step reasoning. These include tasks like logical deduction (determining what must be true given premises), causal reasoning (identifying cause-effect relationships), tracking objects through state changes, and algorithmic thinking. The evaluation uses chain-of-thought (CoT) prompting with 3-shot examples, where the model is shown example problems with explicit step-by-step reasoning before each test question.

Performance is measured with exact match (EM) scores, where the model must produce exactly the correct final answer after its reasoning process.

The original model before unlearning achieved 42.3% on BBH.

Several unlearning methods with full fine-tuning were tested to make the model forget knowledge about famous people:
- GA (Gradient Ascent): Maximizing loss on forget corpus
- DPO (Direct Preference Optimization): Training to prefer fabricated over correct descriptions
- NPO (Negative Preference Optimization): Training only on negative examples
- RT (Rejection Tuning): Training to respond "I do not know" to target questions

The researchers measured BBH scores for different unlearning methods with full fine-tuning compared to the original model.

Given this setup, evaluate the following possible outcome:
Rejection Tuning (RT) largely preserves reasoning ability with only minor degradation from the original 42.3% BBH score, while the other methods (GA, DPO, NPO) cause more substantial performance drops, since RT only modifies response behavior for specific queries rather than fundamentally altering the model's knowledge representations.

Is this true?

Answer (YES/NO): NO